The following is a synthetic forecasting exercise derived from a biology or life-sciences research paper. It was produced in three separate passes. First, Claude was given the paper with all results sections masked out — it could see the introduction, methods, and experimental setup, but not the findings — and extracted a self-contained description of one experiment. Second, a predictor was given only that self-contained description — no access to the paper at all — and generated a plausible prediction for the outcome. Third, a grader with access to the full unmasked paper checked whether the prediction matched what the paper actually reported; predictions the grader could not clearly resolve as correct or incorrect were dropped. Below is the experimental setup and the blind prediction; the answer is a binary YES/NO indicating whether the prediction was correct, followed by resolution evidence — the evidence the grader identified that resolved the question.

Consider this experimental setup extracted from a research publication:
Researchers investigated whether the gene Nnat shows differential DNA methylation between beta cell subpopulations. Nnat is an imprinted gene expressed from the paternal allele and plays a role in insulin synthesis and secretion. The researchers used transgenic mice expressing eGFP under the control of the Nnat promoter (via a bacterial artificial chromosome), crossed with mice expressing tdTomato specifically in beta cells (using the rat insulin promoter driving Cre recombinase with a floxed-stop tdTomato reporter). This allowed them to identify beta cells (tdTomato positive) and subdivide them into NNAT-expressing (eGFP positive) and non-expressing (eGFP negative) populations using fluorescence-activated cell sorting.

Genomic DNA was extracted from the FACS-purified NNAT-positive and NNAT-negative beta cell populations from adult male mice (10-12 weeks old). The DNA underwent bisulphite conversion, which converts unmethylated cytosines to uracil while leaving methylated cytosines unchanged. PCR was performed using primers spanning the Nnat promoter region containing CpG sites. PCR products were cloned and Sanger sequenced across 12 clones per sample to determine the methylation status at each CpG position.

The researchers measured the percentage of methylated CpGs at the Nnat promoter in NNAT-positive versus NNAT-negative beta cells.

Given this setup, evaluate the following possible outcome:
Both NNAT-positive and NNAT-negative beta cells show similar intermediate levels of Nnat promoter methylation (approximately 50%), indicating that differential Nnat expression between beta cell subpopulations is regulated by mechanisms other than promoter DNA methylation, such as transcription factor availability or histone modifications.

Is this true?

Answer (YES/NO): NO